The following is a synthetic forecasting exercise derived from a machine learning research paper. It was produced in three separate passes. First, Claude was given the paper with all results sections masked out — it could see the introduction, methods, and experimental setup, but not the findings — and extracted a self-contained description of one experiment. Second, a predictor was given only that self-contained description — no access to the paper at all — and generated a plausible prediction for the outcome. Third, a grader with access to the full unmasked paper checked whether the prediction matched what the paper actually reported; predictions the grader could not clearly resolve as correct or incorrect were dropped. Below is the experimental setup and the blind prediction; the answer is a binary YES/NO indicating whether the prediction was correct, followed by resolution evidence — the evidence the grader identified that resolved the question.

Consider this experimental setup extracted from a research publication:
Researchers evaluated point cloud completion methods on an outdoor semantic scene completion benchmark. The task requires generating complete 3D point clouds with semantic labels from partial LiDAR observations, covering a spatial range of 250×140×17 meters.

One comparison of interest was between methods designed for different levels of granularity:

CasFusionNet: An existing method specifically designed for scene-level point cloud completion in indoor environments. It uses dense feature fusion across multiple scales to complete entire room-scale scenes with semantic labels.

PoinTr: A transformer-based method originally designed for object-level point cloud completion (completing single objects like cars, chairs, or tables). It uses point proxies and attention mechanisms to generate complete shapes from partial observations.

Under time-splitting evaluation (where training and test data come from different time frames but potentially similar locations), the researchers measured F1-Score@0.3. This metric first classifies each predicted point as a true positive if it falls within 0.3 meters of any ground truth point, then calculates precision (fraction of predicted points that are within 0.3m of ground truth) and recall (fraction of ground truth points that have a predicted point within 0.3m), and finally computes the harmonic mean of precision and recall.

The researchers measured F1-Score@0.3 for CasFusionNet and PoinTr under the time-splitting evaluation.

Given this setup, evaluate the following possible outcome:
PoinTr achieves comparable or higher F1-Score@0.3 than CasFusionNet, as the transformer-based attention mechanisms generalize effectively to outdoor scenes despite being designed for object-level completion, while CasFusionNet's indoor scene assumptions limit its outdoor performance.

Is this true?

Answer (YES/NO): NO